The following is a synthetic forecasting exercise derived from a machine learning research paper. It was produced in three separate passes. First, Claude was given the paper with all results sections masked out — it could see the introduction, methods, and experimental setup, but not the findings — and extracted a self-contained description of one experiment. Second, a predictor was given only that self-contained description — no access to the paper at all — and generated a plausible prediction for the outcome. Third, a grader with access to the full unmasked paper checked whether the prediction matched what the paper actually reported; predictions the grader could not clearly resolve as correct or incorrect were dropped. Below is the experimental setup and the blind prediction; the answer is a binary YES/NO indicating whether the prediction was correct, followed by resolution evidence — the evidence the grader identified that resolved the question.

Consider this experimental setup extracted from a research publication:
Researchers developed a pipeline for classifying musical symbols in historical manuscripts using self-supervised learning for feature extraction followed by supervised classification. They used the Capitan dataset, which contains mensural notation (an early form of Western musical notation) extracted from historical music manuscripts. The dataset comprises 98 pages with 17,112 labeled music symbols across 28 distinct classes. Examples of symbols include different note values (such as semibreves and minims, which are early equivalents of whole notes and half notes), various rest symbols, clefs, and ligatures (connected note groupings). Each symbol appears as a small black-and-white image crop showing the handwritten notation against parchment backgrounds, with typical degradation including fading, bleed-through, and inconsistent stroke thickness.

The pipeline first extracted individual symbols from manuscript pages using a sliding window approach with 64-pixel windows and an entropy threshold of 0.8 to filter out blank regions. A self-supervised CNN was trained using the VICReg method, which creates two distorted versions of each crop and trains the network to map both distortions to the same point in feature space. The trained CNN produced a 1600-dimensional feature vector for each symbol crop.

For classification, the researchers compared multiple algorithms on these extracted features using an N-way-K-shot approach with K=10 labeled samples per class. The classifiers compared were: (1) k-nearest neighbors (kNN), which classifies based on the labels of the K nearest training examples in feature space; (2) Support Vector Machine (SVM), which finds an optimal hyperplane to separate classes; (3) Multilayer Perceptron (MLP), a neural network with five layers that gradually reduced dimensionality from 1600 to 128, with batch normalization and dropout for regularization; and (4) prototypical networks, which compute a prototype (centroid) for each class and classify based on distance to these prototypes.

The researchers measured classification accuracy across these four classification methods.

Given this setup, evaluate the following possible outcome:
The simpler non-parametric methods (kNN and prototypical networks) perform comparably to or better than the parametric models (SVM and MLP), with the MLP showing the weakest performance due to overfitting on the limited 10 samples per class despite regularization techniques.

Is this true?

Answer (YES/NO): NO